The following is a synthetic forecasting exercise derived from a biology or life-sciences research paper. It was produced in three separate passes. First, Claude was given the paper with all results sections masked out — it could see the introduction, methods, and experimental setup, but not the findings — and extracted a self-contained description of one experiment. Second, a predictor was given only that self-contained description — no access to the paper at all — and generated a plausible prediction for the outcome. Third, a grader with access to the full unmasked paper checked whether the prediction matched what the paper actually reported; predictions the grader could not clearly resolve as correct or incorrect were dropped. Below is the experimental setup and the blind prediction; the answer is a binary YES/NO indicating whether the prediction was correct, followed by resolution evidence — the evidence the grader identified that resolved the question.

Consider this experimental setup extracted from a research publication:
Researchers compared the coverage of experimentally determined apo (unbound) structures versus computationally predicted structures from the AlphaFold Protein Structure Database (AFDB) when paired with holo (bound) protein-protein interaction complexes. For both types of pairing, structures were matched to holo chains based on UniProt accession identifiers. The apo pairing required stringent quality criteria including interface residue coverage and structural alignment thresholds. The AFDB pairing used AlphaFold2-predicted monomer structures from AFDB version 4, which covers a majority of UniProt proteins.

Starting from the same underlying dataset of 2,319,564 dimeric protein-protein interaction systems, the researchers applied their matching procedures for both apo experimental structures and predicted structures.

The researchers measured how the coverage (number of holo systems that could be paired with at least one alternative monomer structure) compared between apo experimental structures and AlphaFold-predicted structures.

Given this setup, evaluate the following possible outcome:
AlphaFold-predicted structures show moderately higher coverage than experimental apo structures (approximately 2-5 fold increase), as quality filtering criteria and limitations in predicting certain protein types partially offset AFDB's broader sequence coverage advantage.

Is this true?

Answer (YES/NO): YES